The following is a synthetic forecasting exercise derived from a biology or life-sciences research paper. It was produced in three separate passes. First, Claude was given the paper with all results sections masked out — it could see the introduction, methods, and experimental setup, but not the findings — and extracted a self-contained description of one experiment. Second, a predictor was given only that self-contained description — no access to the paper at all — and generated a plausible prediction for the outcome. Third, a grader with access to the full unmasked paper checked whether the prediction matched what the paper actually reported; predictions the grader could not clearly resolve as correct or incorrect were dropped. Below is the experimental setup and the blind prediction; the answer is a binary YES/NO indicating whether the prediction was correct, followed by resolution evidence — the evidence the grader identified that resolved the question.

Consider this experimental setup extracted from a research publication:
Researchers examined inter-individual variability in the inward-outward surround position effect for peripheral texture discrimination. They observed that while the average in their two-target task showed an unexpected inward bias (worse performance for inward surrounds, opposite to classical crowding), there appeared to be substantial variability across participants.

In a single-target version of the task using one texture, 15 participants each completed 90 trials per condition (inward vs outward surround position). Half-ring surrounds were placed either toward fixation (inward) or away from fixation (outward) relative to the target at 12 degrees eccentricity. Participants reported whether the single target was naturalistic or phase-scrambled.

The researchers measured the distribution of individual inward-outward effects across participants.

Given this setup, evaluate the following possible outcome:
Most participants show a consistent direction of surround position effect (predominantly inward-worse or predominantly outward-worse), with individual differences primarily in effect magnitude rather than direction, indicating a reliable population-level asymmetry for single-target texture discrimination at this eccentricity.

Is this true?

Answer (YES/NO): NO